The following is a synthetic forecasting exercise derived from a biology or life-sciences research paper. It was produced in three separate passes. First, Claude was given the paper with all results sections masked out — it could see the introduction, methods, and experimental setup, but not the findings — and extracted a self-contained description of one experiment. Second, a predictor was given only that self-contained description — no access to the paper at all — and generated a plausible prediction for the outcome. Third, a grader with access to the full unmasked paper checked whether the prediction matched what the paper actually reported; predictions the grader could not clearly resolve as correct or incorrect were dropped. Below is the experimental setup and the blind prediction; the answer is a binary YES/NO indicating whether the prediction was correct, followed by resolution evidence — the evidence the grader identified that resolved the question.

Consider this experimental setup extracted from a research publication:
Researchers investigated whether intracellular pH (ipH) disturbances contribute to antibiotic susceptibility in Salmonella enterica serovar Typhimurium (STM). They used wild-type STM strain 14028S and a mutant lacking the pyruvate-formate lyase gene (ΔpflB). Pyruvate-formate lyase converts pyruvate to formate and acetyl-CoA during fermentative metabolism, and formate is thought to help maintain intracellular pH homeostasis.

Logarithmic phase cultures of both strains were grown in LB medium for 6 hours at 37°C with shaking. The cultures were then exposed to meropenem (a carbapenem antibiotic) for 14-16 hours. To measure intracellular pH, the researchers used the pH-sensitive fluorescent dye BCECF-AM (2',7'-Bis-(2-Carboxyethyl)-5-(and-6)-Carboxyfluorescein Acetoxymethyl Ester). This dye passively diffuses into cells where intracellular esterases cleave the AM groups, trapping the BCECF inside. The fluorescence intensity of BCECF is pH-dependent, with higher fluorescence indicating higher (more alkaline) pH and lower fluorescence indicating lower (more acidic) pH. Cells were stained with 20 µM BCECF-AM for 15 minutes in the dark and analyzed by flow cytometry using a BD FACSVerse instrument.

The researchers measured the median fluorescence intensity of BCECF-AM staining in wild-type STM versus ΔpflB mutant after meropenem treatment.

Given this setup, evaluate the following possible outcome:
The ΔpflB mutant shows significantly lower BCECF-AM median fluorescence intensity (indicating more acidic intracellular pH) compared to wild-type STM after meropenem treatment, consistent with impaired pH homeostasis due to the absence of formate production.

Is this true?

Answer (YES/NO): NO